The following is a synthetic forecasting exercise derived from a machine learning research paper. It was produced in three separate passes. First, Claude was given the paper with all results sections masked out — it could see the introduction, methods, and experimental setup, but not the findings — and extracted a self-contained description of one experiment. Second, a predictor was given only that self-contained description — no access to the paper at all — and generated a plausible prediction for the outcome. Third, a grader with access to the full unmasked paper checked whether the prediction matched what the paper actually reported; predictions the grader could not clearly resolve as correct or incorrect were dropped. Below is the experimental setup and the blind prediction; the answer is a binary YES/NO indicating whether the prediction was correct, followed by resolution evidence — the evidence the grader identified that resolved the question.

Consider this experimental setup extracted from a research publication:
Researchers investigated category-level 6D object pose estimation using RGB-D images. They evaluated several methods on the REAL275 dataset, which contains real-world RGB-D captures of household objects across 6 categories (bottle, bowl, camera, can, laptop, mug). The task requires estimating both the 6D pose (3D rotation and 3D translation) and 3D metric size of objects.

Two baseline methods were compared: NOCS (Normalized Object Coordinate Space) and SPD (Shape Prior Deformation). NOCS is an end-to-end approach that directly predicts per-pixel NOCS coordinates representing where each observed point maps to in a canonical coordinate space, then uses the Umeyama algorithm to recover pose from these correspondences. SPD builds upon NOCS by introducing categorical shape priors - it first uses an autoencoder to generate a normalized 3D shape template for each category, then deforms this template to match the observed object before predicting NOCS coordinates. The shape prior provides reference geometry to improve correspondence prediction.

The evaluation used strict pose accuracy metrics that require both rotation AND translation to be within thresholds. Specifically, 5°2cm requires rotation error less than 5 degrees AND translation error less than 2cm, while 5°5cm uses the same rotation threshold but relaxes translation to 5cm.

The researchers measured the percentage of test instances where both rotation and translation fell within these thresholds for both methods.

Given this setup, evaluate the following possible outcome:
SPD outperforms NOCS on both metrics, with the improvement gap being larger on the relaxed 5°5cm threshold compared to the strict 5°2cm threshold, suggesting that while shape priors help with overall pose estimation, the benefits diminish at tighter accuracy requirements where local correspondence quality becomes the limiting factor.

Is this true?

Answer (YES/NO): NO